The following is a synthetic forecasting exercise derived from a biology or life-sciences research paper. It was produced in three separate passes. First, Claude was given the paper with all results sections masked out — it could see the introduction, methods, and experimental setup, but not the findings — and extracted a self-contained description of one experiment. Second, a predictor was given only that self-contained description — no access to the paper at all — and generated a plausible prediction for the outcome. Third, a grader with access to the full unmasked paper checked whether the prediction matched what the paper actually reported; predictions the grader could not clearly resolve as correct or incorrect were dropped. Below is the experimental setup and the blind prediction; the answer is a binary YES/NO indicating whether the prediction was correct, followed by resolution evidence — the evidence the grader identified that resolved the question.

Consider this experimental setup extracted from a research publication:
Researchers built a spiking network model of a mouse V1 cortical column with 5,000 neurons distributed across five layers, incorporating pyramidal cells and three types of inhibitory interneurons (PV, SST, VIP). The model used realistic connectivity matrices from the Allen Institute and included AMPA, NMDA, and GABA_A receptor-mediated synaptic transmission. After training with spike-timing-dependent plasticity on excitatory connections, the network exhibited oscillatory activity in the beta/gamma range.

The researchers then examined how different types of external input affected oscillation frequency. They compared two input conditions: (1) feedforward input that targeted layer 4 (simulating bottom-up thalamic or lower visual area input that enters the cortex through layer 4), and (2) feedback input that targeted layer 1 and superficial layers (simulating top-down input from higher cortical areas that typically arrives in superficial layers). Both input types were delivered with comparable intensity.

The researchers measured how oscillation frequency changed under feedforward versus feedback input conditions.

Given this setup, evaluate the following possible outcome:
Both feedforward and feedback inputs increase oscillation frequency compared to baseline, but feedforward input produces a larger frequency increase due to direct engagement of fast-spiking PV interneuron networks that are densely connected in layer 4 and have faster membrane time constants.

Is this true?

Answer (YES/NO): NO